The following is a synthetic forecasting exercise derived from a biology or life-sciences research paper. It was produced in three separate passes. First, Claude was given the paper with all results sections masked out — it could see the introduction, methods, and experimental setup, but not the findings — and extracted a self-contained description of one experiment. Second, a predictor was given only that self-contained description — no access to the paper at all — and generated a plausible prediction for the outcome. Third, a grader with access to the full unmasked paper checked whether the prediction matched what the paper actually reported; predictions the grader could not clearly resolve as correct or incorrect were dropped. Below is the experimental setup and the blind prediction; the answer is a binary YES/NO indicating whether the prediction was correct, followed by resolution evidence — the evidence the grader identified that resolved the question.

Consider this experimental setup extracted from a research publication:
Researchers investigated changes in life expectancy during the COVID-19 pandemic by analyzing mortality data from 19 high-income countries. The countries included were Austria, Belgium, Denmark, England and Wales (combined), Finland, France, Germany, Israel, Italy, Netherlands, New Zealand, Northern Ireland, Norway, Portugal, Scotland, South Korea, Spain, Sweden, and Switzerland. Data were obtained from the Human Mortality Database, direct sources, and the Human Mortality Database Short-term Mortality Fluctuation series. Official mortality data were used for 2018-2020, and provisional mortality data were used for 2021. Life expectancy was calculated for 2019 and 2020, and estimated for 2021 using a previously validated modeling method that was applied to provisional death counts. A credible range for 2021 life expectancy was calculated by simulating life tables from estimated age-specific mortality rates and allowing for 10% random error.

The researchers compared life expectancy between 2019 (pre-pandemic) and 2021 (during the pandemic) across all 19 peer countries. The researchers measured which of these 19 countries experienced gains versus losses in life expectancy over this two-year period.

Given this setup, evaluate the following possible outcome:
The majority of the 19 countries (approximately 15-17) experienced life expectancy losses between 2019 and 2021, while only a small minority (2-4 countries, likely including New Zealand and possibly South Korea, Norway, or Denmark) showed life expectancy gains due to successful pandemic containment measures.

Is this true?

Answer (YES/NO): YES